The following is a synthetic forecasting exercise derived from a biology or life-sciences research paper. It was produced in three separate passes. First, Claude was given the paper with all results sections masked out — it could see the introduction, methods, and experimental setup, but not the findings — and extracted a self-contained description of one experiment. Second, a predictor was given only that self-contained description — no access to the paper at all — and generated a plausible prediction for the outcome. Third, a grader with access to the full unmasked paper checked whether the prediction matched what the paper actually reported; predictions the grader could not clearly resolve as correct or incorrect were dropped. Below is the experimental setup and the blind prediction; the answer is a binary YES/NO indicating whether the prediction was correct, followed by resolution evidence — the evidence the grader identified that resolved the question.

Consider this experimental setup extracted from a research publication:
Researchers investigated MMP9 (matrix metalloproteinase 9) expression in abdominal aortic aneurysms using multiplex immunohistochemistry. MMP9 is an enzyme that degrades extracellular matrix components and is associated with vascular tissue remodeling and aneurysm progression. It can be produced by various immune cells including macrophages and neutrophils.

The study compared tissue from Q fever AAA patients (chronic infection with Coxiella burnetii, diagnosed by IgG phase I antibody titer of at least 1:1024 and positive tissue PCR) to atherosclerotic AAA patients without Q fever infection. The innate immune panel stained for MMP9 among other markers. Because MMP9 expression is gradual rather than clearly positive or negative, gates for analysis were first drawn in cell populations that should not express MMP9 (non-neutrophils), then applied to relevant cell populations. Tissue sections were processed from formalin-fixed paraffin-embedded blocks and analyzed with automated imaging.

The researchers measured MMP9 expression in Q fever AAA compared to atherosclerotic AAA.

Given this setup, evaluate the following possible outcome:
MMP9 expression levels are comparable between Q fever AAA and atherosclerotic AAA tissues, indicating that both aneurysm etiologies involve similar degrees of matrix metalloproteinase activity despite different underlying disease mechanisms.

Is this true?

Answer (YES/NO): NO